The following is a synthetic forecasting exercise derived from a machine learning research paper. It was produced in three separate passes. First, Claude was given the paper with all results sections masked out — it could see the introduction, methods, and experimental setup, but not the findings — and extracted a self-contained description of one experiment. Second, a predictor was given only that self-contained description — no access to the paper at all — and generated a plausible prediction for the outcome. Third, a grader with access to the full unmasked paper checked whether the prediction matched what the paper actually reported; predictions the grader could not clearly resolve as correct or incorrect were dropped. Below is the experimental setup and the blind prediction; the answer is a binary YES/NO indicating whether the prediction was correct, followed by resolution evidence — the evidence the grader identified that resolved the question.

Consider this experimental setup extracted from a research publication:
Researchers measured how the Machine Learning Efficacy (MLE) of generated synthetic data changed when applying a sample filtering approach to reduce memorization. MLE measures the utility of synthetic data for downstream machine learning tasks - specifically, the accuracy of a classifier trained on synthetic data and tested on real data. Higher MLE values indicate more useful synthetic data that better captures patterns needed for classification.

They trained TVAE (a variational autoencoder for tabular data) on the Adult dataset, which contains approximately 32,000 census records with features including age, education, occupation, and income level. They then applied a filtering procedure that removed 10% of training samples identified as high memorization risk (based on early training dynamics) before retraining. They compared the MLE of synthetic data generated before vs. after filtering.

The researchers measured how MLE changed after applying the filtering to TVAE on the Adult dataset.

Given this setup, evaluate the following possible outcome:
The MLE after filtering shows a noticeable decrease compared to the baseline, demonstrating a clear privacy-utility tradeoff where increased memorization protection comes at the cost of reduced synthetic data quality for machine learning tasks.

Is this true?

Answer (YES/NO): NO